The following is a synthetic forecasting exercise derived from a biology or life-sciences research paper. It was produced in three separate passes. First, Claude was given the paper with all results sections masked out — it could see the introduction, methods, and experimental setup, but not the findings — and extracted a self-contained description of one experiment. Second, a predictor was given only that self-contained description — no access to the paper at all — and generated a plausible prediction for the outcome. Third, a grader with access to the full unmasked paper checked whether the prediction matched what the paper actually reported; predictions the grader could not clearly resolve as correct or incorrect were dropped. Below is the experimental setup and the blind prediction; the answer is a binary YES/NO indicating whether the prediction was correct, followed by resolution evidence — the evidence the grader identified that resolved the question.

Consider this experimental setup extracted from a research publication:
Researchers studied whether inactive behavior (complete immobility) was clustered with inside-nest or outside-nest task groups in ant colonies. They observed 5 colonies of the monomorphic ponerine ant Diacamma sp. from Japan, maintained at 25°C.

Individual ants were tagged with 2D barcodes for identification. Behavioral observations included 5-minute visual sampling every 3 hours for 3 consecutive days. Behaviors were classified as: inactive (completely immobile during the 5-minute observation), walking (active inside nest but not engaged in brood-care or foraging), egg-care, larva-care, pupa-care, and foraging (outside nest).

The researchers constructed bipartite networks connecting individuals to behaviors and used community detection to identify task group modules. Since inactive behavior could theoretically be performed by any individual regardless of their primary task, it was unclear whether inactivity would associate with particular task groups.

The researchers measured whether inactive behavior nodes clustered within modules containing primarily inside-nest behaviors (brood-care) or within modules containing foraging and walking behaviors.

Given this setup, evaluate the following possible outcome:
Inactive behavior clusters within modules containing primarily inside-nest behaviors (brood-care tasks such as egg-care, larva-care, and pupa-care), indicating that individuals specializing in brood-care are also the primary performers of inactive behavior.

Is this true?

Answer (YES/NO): NO